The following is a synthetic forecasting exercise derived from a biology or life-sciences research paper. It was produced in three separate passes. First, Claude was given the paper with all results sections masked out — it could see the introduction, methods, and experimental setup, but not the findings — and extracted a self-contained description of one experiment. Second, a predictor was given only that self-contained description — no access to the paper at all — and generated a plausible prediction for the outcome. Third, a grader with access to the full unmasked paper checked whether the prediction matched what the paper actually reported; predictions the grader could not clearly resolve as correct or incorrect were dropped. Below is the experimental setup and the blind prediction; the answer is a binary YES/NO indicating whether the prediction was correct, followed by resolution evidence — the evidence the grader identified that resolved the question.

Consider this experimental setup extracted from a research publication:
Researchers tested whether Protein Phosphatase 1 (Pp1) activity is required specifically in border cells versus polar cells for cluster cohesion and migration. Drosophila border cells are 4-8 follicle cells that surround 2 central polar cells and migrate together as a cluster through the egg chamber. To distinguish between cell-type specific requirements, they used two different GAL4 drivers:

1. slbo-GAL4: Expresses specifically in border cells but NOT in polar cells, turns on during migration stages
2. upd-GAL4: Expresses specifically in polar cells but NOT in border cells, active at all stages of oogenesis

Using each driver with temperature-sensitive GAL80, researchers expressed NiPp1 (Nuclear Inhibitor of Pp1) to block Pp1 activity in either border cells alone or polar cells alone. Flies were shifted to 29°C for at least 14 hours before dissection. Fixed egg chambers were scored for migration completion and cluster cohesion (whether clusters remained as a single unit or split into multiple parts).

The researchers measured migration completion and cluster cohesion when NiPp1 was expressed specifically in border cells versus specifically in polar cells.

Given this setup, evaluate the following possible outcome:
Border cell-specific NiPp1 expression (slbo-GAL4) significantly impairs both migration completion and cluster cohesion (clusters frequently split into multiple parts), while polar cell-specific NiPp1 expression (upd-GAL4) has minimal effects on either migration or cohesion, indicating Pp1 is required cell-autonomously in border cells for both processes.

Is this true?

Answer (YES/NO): YES